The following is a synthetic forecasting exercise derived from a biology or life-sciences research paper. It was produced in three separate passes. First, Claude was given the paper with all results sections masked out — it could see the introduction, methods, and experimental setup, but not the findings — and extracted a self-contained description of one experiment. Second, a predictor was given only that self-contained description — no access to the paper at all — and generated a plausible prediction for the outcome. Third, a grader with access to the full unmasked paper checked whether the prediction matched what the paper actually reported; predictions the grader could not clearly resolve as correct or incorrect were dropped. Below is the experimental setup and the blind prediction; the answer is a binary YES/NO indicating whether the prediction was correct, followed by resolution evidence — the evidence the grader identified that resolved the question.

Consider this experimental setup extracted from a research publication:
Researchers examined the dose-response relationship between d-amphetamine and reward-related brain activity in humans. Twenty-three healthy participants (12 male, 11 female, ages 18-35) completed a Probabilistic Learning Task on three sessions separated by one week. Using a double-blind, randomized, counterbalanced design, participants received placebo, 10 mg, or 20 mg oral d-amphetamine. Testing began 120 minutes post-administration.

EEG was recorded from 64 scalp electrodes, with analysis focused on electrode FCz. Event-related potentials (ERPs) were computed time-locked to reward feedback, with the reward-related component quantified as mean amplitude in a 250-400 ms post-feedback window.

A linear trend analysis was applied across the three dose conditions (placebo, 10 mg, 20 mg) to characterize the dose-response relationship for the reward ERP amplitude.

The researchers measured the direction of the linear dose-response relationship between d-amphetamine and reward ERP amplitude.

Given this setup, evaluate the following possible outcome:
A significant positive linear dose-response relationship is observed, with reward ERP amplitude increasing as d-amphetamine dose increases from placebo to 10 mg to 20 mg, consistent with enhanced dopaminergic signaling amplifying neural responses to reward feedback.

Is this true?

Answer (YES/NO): YES